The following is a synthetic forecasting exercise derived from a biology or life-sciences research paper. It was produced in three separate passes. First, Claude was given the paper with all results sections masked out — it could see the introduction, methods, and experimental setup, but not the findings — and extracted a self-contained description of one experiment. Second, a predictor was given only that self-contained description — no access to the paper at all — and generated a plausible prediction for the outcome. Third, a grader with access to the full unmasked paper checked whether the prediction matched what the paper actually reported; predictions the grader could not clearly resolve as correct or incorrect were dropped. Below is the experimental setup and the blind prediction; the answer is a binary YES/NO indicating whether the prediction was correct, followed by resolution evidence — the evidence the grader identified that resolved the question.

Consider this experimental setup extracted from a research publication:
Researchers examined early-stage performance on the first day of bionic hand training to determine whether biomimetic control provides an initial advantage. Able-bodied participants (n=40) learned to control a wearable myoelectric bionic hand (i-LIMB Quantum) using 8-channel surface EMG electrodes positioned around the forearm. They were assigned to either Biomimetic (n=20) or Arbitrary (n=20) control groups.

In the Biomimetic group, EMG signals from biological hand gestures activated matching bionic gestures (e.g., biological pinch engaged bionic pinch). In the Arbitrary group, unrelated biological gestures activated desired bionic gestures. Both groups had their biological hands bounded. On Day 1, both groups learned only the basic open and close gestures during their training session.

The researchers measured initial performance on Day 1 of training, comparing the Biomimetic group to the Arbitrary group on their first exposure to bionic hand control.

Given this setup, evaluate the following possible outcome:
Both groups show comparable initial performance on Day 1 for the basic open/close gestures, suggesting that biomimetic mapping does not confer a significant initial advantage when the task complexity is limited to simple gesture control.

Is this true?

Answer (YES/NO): NO